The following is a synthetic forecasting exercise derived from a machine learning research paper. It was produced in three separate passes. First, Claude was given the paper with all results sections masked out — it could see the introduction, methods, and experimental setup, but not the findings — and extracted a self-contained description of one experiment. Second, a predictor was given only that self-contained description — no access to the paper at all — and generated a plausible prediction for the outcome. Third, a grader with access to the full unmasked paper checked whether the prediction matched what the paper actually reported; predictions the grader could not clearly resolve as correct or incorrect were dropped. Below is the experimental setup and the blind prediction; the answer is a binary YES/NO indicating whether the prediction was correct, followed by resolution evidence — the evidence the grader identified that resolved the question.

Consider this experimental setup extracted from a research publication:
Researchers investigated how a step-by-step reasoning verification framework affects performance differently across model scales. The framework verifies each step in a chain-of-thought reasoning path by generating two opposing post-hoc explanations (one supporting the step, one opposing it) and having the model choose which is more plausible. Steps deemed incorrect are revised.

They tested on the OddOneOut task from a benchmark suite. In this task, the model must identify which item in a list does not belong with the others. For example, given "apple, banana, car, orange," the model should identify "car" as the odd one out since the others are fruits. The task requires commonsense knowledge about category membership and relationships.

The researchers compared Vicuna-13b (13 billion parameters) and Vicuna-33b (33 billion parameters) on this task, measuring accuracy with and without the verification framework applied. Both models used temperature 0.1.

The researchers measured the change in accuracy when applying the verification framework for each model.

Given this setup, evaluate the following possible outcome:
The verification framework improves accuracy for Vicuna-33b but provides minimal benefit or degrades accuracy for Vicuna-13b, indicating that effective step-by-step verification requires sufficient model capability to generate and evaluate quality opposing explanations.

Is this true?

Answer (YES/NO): NO